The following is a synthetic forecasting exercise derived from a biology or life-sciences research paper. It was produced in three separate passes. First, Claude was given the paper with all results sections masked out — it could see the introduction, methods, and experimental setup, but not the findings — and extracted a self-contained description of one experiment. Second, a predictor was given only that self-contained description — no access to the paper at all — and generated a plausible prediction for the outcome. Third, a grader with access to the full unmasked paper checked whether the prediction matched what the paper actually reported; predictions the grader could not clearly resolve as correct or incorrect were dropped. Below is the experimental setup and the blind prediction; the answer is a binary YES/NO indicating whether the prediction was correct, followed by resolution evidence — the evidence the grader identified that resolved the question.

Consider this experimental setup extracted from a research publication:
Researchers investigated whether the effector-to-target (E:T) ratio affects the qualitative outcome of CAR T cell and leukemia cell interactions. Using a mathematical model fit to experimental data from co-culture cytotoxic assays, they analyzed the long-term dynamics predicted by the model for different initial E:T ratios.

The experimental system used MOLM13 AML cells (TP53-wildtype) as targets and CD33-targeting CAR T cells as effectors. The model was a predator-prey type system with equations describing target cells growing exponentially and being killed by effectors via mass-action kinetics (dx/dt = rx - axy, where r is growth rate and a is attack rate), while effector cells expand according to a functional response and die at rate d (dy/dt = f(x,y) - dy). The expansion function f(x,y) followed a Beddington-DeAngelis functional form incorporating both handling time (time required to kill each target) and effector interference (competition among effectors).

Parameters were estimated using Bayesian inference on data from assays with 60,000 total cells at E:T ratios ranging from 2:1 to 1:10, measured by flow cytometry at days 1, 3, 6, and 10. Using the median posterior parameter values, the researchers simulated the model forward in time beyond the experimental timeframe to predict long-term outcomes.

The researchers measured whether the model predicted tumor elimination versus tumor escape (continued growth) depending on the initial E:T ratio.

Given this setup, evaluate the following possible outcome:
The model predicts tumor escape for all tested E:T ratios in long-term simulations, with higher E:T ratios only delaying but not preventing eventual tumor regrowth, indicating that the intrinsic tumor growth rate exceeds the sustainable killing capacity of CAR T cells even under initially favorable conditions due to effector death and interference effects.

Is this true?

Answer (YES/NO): NO